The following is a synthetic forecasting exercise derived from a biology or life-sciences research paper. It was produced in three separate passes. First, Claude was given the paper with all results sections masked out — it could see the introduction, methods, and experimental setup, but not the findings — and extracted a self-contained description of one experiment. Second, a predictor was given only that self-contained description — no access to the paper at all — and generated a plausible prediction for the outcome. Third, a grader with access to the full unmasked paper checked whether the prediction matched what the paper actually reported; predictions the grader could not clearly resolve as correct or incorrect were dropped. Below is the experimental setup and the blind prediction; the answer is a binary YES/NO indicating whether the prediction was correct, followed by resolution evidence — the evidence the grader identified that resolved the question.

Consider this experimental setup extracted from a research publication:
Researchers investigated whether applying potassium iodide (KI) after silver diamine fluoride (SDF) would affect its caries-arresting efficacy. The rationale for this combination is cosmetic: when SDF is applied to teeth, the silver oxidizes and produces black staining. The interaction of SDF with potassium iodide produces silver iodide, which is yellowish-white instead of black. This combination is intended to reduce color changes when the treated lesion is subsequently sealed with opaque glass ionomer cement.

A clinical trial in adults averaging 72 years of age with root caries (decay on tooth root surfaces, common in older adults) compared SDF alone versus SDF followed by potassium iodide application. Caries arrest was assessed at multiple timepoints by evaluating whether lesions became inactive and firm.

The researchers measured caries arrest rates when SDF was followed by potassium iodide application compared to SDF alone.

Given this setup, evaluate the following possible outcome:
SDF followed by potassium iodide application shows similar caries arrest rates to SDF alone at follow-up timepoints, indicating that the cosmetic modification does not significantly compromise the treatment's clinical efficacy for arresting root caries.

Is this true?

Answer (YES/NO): YES